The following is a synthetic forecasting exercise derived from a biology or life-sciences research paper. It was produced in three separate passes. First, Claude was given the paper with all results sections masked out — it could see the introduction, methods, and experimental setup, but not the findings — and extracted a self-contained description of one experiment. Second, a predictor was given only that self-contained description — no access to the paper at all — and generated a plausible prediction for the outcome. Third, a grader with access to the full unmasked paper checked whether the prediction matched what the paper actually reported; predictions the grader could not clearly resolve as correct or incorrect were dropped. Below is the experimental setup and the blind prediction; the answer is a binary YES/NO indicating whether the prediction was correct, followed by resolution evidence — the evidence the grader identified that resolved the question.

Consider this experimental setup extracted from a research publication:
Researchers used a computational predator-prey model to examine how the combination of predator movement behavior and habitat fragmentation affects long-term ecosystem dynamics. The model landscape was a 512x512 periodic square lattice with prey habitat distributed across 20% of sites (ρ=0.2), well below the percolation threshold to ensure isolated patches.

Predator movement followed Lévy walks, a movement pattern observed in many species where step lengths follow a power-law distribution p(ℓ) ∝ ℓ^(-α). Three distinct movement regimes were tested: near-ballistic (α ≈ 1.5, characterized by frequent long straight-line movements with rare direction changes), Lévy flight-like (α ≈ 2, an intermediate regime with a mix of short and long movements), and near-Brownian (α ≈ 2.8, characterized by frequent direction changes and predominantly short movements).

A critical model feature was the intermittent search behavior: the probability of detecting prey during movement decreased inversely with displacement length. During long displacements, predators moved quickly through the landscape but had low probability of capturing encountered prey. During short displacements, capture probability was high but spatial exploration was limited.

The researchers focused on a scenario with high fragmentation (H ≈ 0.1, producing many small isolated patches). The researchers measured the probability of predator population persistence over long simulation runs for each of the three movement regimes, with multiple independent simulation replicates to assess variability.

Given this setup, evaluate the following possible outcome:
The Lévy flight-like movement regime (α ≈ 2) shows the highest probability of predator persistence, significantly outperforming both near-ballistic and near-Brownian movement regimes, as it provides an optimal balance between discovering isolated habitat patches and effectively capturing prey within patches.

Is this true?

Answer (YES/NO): NO